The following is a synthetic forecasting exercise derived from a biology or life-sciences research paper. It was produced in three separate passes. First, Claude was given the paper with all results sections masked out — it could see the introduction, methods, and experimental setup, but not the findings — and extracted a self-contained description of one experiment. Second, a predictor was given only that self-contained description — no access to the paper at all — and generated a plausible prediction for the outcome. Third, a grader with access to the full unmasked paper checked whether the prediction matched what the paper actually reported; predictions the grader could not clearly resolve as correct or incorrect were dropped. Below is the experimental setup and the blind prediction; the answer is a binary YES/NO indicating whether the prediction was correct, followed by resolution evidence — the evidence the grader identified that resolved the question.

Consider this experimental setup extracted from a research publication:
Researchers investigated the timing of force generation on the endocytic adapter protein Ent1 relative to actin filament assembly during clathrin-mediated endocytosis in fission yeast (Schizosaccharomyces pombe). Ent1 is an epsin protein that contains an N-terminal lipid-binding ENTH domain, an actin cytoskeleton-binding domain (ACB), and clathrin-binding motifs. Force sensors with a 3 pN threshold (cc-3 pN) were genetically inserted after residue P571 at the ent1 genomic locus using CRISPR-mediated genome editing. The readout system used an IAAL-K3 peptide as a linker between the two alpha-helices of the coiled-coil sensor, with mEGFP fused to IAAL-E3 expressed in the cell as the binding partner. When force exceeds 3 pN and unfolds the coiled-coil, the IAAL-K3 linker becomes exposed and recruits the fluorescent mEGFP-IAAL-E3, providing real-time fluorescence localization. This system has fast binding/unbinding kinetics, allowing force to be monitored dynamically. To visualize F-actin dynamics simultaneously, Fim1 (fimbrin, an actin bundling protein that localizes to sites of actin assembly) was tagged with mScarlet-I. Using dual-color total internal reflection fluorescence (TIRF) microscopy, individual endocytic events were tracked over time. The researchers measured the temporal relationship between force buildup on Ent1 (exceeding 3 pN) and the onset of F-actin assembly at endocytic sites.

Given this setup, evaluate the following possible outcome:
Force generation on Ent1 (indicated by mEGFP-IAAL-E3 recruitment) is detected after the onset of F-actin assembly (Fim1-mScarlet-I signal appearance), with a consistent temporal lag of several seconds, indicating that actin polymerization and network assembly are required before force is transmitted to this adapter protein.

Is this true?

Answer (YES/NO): NO